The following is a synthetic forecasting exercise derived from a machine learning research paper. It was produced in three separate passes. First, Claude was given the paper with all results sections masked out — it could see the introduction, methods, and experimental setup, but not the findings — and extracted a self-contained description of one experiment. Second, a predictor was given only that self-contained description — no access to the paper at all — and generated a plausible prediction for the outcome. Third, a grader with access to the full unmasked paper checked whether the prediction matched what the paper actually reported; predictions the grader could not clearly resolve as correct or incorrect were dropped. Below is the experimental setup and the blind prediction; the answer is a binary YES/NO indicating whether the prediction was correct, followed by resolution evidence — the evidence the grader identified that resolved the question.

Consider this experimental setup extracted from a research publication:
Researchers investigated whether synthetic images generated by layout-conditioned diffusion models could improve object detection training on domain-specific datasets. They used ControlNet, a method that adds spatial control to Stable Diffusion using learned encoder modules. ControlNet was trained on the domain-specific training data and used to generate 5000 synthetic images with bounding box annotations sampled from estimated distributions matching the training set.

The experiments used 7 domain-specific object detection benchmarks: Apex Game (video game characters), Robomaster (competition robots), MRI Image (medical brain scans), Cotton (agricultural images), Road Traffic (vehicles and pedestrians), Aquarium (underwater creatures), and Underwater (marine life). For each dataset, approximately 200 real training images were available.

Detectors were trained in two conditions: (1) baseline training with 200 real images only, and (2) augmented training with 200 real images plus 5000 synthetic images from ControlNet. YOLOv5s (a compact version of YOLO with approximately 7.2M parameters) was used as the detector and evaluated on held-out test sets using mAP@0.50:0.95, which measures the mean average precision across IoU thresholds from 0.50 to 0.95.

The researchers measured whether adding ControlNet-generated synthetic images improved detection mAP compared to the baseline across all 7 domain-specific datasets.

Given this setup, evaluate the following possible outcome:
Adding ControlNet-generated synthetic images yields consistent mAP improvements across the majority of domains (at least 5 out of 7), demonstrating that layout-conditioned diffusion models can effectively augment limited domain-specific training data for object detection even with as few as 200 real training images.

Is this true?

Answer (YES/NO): NO